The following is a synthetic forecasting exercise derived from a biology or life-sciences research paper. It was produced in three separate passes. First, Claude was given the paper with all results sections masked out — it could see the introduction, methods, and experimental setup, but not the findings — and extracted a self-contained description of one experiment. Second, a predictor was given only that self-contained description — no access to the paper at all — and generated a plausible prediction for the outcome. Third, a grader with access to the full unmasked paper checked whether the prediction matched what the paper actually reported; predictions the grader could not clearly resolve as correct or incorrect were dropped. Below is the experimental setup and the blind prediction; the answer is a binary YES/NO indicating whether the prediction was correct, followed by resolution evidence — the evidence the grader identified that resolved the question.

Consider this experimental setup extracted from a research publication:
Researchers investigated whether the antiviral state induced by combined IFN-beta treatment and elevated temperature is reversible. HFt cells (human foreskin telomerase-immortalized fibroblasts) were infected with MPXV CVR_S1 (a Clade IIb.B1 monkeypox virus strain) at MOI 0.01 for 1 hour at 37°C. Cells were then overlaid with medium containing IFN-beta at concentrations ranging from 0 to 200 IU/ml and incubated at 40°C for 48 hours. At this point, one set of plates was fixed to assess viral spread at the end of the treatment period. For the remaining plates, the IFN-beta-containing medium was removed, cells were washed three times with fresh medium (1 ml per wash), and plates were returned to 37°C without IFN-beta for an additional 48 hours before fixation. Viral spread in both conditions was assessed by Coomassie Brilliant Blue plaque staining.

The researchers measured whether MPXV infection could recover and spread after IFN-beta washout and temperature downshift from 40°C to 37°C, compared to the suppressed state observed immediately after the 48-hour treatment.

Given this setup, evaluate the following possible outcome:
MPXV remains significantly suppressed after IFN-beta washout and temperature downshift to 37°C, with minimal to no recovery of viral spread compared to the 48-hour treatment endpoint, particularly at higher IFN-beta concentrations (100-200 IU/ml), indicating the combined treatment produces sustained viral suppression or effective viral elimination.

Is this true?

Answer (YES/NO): NO